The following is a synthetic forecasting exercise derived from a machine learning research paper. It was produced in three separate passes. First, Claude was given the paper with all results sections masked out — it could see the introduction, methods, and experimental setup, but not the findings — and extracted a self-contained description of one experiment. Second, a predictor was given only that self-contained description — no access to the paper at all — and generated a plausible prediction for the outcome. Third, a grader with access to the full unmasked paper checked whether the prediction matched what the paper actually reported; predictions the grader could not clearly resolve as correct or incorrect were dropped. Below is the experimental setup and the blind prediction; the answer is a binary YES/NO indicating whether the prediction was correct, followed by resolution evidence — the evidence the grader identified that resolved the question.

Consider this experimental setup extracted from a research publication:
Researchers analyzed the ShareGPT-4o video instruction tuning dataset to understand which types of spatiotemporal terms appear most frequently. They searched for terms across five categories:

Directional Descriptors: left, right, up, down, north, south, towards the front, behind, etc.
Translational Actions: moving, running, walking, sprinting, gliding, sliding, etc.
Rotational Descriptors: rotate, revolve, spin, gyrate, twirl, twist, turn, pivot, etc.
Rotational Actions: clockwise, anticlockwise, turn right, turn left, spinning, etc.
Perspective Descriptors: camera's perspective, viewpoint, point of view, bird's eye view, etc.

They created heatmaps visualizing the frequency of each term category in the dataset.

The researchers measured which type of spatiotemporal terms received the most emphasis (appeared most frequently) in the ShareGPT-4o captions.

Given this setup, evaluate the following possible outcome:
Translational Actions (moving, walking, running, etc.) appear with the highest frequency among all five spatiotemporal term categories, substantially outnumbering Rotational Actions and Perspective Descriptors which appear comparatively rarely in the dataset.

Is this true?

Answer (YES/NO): NO